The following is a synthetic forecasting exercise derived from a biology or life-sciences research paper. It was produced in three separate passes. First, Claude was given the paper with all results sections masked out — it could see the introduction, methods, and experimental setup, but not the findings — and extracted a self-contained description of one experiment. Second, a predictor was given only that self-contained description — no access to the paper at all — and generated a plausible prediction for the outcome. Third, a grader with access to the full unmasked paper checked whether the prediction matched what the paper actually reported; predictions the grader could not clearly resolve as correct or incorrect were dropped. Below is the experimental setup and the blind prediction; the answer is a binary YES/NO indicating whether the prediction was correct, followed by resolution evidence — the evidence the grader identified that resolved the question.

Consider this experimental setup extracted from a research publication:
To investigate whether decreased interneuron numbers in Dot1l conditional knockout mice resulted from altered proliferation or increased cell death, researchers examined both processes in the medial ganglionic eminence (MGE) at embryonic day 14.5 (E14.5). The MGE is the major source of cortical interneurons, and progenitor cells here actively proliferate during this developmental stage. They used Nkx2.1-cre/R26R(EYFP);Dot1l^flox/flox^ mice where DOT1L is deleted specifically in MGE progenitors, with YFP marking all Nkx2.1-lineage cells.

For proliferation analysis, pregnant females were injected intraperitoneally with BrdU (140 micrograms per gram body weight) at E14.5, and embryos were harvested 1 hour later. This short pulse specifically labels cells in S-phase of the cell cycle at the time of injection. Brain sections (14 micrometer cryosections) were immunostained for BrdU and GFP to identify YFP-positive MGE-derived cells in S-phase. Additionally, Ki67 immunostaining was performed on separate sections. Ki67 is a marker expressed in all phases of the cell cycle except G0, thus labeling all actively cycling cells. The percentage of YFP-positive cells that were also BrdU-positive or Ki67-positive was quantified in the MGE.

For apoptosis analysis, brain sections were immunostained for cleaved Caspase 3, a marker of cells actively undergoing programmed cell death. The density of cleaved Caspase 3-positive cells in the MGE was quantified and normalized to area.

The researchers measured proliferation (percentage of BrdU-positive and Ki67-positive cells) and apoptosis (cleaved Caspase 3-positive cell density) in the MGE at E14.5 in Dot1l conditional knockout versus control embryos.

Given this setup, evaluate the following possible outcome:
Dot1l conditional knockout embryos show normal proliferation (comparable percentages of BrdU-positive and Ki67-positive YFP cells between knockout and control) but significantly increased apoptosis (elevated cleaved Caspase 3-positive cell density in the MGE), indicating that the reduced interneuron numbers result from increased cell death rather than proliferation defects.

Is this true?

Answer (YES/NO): NO